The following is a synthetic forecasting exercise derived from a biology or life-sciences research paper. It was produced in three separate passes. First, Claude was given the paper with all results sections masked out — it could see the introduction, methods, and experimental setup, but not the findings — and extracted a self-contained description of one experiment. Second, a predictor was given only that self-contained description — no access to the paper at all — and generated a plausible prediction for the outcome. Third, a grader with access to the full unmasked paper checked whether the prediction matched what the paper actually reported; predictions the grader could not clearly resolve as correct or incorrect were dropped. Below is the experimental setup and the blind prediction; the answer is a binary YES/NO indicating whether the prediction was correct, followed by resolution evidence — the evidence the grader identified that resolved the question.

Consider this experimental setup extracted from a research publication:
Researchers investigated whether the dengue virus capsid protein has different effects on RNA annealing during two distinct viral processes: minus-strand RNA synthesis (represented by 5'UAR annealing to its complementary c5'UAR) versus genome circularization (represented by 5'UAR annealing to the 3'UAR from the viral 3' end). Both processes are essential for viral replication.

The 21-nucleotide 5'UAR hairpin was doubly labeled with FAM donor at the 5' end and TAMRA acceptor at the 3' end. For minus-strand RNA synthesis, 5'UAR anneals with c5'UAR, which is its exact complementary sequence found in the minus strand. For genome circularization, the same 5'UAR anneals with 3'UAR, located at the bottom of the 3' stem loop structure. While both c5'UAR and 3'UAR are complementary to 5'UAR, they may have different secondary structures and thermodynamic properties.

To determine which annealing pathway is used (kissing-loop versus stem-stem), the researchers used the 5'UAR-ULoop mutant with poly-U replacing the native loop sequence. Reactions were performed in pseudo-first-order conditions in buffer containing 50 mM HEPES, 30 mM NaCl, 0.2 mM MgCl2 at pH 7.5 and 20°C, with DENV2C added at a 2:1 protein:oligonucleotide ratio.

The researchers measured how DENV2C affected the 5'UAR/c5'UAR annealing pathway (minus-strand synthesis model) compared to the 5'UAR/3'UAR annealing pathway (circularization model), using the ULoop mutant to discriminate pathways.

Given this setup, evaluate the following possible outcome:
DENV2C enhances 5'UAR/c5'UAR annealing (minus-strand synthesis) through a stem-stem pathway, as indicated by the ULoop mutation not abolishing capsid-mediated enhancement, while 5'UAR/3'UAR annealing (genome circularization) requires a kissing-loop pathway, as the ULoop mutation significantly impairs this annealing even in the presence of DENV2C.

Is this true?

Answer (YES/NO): YES